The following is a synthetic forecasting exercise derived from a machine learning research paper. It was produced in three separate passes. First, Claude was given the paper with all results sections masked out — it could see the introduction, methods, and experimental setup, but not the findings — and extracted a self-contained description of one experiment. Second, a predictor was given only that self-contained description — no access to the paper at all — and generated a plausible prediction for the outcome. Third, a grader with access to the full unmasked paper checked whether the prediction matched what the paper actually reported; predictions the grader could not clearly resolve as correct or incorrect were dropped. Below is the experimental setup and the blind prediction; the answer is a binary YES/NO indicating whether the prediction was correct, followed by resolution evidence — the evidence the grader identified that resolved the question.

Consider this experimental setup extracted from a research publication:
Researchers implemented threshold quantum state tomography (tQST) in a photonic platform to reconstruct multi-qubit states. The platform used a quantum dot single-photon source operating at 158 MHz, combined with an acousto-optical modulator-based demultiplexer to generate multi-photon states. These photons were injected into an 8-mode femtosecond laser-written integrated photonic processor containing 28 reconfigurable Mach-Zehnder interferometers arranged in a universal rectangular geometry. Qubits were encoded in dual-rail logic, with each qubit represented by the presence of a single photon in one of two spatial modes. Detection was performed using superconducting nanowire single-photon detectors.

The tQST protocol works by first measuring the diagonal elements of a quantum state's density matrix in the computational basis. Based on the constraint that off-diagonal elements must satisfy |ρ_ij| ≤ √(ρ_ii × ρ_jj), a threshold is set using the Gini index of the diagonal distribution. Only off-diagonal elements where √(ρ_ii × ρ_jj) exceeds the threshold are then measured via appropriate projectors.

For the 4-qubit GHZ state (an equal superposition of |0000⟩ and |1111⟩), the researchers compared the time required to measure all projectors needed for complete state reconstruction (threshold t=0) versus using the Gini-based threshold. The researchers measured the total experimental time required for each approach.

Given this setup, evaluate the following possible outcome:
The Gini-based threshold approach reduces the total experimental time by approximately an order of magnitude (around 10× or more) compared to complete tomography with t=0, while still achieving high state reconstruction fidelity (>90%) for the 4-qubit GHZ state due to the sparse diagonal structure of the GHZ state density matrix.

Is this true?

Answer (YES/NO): NO